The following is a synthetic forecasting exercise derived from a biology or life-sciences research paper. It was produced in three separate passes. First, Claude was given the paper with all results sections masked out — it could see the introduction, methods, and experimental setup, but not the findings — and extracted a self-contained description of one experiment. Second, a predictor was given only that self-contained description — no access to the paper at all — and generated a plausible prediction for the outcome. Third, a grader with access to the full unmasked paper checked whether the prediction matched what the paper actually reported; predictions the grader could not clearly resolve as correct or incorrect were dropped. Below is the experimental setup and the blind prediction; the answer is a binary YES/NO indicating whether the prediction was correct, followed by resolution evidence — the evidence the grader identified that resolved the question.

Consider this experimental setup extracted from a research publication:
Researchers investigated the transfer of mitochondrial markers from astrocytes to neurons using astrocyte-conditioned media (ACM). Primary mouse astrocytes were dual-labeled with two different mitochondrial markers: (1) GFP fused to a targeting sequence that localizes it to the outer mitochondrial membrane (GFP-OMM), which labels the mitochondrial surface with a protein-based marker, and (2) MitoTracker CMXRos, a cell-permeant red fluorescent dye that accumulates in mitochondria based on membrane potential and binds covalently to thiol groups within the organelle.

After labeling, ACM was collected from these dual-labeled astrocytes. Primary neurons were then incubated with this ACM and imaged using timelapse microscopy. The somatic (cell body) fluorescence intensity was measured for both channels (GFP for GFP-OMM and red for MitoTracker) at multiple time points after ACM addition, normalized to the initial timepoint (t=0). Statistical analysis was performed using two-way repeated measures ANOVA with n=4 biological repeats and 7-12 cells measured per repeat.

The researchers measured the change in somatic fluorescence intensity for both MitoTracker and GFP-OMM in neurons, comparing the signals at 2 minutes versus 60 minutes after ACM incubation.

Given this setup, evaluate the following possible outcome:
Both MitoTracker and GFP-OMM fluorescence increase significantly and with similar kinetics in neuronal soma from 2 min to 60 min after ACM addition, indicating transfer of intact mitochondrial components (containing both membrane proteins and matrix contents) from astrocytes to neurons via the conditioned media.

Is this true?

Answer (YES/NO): NO